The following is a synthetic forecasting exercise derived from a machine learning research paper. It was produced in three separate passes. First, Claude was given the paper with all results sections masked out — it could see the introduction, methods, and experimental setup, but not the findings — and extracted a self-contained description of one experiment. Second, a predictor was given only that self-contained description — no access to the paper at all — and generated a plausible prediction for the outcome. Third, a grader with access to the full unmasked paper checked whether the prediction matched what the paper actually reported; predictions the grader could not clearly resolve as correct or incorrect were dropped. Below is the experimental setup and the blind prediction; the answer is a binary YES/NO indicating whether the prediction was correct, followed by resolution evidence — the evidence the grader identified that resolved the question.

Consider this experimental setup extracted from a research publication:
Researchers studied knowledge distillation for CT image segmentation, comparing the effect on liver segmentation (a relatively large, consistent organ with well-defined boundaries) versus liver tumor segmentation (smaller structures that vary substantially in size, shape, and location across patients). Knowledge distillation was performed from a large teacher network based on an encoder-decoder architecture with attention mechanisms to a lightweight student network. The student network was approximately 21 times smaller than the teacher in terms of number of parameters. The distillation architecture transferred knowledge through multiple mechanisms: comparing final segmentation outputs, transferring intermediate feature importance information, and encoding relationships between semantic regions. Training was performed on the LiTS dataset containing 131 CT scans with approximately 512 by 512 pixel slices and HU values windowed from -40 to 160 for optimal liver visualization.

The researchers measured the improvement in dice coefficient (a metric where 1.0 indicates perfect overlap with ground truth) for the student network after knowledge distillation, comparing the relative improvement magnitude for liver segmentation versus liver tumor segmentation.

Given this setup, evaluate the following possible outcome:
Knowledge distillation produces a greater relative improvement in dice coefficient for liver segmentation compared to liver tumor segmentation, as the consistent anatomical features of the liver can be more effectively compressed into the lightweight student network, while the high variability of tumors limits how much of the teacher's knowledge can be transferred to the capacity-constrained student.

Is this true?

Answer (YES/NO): NO